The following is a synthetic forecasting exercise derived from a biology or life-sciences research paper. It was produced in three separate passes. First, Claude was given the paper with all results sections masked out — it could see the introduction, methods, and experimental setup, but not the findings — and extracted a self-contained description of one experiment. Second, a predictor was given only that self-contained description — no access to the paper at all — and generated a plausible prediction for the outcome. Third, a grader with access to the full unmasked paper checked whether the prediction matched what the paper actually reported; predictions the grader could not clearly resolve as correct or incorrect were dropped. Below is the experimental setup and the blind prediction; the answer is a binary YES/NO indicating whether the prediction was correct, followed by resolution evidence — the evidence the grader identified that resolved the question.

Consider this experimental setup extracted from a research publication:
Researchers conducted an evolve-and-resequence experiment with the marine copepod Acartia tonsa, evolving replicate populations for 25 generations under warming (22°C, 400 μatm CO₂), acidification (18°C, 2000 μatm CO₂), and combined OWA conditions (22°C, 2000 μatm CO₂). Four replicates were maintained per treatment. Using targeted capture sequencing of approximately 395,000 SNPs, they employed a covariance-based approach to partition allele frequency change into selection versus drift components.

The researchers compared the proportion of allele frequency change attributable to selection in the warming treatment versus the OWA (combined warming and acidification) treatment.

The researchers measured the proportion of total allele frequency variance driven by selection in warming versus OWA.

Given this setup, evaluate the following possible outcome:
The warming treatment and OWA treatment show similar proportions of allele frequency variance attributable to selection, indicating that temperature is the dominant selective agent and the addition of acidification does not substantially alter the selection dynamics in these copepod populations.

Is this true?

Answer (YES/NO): NO